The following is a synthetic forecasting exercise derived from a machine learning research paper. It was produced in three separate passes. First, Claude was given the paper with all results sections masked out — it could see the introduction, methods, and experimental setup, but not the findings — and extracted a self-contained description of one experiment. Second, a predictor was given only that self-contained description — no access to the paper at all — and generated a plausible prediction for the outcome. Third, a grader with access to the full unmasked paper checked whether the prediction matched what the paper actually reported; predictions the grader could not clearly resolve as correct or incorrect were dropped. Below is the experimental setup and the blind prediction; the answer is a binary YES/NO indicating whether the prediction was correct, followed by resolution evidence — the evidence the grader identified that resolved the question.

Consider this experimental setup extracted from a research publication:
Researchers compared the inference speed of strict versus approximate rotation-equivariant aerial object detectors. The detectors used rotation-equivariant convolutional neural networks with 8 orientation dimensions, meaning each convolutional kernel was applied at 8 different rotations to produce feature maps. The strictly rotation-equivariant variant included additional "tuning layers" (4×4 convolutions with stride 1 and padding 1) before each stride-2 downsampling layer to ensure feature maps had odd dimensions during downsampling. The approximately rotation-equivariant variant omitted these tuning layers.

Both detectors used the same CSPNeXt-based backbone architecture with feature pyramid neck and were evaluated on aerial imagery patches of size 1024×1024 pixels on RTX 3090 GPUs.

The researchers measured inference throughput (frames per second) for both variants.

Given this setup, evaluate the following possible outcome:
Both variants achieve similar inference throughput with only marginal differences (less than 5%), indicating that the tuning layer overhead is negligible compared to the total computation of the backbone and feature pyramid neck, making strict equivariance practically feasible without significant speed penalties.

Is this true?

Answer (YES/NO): NO